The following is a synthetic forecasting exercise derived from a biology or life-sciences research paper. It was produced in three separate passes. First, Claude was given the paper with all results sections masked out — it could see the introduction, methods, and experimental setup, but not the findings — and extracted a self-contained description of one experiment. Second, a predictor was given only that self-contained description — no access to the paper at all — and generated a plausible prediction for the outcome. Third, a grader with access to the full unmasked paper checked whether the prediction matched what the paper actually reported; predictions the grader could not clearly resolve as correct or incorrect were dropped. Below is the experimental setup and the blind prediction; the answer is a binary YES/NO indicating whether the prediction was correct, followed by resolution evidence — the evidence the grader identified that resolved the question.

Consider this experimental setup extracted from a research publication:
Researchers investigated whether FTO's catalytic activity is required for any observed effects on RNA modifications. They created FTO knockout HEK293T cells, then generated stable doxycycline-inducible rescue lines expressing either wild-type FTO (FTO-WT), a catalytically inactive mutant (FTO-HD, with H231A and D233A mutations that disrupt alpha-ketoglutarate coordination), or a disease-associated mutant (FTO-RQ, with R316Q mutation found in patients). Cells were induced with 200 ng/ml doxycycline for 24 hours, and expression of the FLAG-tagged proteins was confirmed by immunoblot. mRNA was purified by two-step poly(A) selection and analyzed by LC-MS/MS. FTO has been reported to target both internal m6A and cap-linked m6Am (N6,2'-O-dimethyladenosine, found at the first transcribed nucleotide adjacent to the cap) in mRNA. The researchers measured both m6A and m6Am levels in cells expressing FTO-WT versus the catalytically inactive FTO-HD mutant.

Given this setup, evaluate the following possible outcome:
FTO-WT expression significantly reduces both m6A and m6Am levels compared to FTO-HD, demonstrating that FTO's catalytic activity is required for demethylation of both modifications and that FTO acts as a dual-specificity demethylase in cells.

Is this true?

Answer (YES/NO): NO